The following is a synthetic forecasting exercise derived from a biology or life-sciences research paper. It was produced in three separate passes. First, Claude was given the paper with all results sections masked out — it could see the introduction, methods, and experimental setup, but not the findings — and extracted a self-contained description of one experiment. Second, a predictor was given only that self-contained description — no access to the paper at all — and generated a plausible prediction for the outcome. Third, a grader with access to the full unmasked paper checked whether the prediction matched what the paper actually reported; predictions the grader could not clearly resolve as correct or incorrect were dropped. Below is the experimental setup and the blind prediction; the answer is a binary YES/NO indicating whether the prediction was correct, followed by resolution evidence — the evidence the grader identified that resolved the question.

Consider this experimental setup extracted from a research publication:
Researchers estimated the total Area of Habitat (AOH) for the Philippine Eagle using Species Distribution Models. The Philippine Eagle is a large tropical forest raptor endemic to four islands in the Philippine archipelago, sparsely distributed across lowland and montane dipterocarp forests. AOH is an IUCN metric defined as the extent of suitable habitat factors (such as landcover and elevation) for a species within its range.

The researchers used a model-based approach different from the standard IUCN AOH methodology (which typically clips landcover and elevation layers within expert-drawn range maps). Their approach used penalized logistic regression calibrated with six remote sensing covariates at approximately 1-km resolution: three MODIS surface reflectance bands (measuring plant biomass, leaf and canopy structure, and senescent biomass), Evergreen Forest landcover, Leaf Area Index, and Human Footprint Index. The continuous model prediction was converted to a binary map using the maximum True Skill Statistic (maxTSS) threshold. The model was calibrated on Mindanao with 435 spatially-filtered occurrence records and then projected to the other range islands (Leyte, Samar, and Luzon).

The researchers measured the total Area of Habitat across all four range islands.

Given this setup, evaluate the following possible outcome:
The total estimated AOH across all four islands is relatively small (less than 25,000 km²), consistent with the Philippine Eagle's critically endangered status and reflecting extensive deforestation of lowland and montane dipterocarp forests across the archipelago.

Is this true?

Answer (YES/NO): YES